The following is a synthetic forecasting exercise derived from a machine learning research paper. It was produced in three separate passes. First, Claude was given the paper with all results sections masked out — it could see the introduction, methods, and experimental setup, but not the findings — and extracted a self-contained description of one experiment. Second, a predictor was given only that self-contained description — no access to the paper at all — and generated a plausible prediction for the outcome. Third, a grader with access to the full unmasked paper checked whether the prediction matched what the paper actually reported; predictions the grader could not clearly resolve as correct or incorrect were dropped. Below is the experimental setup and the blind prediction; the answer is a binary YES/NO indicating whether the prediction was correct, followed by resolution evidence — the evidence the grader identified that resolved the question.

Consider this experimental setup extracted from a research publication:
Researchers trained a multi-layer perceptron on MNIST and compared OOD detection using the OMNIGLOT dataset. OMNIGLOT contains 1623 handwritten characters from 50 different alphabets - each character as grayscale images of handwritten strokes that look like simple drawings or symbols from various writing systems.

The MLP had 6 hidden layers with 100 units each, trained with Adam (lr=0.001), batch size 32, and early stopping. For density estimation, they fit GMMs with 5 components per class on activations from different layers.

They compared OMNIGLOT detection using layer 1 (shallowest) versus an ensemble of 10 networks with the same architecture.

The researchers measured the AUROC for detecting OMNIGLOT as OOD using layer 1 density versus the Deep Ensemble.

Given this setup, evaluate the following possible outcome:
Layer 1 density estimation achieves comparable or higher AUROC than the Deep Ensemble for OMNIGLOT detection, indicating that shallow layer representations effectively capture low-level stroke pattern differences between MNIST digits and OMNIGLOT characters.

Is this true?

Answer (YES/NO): YES